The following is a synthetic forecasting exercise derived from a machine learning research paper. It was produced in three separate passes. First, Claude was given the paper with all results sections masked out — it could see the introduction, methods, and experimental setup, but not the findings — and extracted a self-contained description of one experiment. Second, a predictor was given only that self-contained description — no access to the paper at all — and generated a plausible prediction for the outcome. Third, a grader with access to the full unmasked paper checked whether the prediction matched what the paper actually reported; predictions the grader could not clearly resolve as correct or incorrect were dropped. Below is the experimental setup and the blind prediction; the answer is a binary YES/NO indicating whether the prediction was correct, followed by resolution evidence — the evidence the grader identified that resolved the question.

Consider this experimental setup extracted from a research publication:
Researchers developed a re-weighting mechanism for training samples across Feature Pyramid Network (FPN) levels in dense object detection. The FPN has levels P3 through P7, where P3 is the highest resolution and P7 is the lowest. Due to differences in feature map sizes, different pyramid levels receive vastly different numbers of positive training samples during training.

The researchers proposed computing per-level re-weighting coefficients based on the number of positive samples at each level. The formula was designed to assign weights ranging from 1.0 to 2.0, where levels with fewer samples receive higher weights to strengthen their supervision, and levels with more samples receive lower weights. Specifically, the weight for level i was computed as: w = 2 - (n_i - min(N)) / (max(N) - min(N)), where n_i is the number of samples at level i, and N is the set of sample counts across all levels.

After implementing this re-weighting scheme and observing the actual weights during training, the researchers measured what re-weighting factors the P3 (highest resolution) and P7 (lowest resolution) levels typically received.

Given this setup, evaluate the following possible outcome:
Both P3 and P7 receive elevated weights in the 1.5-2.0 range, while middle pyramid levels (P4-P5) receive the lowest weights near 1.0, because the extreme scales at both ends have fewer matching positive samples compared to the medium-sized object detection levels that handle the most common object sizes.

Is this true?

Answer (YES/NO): NO